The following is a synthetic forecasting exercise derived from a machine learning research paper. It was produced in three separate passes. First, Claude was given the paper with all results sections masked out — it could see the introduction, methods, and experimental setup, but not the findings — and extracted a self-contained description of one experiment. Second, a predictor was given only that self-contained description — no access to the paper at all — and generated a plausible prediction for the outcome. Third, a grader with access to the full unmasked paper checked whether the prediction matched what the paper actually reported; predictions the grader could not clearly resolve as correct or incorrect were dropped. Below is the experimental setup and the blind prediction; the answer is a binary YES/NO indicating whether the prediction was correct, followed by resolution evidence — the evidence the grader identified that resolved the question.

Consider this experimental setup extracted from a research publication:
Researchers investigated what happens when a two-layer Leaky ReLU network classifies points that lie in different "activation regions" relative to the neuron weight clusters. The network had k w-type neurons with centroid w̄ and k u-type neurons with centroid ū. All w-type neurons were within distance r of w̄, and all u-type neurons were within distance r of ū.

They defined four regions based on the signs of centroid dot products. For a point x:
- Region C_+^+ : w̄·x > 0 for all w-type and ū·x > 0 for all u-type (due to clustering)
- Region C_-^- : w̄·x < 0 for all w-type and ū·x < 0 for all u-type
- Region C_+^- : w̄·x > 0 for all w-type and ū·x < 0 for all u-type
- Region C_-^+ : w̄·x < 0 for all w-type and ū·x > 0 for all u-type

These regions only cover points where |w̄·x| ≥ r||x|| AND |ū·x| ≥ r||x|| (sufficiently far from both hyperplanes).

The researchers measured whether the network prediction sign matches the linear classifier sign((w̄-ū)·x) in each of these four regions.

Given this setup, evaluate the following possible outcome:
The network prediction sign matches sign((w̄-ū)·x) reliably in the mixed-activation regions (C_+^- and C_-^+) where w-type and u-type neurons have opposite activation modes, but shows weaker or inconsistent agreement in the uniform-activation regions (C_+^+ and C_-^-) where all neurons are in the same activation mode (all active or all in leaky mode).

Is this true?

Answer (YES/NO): NO